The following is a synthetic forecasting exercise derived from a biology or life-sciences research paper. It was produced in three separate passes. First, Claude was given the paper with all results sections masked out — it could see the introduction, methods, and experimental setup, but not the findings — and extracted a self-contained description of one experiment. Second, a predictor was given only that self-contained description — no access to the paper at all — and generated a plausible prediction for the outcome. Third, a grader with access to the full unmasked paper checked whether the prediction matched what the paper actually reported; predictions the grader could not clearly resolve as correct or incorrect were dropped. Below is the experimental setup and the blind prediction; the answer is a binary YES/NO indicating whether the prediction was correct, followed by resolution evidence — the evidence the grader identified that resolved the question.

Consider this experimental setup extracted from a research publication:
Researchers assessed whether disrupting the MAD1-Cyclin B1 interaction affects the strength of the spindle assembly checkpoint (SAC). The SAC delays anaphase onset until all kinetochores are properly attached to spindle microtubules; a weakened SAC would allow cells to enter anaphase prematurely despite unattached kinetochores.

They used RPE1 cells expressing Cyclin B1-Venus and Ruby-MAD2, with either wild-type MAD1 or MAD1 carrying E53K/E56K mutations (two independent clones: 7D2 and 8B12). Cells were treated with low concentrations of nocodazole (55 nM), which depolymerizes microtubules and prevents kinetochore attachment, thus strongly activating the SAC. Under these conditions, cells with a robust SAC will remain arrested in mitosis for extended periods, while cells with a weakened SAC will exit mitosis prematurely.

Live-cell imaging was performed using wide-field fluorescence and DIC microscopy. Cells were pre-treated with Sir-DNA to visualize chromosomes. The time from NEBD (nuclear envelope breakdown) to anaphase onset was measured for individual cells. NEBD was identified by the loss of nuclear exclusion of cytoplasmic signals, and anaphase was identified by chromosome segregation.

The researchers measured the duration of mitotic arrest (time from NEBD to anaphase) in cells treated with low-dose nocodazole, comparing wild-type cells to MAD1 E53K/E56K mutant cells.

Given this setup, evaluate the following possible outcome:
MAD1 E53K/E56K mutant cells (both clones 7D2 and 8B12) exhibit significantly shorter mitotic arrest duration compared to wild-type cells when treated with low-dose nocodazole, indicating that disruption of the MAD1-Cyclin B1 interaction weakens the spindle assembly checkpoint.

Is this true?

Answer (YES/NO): NO